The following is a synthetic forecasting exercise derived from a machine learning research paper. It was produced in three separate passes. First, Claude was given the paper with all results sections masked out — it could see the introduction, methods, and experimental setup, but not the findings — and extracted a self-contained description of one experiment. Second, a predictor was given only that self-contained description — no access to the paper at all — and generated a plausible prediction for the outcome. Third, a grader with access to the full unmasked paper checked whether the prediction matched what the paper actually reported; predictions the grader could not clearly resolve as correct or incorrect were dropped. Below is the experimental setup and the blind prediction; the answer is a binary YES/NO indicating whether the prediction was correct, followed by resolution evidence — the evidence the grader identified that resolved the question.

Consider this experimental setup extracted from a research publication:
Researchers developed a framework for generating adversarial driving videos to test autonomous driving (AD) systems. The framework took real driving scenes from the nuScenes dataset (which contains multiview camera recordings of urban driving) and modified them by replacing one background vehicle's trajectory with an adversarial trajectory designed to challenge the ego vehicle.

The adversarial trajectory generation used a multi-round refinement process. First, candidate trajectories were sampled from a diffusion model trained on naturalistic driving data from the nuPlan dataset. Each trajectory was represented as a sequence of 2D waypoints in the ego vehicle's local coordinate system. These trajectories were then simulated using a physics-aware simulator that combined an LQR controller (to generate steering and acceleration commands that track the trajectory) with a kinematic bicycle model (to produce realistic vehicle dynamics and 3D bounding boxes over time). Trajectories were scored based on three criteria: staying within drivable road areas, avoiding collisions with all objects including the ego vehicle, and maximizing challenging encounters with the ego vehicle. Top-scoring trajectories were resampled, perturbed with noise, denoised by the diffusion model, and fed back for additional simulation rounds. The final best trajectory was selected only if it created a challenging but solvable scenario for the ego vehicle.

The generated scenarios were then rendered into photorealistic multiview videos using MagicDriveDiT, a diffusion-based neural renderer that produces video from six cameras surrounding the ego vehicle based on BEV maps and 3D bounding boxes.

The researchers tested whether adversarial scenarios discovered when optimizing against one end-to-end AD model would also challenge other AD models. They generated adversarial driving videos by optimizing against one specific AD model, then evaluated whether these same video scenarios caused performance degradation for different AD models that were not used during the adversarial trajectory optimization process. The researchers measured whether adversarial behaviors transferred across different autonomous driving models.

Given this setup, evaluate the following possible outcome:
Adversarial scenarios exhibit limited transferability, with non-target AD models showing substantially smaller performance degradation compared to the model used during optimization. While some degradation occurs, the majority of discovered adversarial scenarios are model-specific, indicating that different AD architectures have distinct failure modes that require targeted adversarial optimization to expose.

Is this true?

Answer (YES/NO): NO